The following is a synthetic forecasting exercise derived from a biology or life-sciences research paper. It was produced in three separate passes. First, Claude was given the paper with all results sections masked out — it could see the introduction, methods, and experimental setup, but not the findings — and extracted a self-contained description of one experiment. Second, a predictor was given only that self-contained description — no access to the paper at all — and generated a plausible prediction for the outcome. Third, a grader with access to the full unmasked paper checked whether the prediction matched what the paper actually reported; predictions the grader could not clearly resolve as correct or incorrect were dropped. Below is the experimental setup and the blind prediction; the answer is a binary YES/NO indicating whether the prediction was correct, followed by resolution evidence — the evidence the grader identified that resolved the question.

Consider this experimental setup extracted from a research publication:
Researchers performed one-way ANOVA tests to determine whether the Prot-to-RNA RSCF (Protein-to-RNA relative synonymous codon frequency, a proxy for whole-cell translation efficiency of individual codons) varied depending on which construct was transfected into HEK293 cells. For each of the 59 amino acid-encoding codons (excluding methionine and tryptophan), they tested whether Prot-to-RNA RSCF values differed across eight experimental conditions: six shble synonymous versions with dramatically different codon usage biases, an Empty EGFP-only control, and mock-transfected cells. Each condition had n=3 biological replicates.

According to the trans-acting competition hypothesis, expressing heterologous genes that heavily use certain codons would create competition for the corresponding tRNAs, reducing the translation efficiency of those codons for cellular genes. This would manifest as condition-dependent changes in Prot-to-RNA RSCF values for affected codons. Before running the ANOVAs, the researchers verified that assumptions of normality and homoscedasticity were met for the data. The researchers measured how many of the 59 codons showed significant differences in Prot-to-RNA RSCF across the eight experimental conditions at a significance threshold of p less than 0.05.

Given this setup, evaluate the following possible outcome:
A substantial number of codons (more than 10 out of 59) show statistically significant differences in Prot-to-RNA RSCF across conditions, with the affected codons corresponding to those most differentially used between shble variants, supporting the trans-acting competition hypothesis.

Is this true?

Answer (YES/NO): NO